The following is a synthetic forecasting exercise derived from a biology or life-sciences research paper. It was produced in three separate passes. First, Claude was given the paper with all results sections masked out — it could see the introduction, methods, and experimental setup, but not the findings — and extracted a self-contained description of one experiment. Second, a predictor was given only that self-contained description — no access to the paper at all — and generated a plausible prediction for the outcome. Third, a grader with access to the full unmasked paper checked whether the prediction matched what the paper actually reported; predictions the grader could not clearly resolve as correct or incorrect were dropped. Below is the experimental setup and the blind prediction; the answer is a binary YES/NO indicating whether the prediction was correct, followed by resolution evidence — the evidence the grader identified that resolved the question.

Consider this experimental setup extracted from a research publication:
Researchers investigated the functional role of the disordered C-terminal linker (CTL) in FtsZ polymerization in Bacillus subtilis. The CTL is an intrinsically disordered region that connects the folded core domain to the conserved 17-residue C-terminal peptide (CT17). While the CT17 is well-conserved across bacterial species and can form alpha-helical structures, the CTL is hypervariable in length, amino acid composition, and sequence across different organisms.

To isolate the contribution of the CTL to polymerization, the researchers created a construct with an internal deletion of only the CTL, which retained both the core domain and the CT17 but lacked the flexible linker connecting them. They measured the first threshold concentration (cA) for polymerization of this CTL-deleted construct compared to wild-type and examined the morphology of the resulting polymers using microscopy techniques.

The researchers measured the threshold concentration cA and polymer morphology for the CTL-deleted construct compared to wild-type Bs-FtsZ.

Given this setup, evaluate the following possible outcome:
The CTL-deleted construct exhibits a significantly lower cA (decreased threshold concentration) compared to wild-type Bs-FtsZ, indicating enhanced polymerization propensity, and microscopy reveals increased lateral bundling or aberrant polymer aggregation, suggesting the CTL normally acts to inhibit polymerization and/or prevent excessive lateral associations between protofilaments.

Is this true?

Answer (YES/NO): NO